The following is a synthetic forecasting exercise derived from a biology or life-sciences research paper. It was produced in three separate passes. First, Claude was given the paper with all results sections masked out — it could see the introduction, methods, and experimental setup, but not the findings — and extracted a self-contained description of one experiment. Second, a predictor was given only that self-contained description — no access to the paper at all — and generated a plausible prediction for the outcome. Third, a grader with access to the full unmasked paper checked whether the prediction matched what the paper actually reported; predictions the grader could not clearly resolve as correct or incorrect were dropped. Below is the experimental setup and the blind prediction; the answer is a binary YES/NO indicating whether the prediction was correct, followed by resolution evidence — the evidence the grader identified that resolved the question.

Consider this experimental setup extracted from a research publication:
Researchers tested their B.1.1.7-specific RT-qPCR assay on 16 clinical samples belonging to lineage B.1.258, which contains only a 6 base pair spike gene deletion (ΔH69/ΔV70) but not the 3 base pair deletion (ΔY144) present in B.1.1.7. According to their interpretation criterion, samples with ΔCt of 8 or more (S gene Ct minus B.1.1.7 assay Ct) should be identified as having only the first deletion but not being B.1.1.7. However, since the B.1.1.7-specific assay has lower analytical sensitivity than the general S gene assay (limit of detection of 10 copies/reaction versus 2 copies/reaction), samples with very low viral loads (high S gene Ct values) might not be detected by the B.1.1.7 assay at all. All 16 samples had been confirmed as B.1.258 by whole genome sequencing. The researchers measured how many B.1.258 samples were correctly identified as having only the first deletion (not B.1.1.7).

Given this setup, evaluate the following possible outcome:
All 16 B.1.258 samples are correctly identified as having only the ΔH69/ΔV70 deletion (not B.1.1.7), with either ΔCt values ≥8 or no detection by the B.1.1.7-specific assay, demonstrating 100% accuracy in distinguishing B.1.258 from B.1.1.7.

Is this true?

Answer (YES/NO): NO